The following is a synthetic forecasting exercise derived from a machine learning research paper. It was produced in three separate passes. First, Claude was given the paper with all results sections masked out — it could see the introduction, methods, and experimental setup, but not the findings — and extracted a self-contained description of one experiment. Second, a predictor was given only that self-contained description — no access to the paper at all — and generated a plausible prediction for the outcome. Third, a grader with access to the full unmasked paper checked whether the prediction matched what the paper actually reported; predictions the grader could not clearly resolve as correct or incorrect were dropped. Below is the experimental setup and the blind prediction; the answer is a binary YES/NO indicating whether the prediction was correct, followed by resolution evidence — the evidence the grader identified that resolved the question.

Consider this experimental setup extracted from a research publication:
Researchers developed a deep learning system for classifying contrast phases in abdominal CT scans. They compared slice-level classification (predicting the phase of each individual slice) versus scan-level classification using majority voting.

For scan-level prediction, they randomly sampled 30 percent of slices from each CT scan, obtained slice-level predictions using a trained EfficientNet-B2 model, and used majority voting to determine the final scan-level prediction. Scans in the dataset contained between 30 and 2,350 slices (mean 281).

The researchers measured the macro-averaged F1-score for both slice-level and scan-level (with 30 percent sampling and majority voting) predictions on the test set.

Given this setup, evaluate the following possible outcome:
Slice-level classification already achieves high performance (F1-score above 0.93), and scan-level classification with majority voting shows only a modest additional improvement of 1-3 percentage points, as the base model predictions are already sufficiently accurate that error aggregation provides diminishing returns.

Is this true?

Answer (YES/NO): NO